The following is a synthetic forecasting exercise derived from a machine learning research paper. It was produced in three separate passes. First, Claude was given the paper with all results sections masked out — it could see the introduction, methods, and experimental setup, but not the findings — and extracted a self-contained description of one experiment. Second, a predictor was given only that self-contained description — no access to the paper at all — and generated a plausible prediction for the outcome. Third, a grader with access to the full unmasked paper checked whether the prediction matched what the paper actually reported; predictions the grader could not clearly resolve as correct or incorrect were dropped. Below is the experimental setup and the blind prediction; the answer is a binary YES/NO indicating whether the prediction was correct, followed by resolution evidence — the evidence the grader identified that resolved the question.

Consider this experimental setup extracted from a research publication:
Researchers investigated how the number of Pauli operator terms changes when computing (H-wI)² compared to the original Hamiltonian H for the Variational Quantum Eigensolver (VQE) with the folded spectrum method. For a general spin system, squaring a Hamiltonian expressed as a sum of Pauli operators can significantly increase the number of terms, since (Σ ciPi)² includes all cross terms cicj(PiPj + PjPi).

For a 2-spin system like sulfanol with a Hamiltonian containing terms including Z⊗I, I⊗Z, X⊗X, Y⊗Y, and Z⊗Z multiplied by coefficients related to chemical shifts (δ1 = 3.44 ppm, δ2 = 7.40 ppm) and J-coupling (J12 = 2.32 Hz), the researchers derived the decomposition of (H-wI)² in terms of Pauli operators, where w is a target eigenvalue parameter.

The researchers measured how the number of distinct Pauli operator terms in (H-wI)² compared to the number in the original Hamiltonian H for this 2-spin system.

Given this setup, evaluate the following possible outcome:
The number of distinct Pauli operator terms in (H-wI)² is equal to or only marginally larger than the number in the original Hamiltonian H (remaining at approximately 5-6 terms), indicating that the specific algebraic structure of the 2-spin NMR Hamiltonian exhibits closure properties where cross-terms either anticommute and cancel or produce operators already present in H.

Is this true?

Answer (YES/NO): YES